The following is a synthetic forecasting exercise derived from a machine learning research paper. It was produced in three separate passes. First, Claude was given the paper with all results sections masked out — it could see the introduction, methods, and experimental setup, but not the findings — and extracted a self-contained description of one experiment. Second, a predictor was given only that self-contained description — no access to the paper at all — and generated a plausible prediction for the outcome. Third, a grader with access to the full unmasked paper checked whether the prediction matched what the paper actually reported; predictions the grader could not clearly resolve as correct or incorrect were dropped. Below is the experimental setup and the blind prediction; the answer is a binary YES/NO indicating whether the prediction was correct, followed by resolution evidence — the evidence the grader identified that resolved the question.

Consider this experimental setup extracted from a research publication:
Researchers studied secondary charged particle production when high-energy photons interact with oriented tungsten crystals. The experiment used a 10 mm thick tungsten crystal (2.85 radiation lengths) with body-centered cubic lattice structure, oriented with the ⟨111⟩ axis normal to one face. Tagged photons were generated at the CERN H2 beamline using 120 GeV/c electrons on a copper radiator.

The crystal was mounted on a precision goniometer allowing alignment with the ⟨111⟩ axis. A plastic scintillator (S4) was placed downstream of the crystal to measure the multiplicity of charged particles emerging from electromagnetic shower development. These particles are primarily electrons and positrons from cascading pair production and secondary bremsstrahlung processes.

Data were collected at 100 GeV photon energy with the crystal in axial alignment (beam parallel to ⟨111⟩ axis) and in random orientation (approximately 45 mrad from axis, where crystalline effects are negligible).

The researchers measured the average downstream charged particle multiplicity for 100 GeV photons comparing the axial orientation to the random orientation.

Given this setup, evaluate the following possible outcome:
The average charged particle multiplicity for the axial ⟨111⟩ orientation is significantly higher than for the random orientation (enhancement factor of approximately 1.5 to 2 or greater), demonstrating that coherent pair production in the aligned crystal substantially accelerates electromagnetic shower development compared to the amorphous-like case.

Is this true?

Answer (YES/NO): YES